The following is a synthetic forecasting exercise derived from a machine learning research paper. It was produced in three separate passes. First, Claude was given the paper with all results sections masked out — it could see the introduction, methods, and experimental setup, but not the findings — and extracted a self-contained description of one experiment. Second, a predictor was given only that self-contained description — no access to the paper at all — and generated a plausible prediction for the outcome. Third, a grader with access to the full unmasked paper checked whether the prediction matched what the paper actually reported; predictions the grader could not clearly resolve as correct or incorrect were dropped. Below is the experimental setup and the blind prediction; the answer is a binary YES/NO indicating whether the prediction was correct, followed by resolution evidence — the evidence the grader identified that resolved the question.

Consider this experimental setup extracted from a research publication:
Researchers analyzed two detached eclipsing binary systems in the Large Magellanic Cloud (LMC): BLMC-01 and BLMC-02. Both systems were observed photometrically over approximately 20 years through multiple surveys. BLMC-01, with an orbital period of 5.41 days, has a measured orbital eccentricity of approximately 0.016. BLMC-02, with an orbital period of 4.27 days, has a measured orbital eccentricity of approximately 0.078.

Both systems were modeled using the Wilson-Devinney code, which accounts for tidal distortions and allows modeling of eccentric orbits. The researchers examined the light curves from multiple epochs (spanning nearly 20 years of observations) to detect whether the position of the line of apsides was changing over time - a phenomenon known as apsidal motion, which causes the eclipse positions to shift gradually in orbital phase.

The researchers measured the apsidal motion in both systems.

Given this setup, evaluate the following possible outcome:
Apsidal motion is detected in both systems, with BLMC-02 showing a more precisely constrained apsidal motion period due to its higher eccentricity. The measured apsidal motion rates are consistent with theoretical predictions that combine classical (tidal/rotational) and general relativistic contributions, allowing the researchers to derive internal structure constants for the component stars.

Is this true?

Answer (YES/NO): NO